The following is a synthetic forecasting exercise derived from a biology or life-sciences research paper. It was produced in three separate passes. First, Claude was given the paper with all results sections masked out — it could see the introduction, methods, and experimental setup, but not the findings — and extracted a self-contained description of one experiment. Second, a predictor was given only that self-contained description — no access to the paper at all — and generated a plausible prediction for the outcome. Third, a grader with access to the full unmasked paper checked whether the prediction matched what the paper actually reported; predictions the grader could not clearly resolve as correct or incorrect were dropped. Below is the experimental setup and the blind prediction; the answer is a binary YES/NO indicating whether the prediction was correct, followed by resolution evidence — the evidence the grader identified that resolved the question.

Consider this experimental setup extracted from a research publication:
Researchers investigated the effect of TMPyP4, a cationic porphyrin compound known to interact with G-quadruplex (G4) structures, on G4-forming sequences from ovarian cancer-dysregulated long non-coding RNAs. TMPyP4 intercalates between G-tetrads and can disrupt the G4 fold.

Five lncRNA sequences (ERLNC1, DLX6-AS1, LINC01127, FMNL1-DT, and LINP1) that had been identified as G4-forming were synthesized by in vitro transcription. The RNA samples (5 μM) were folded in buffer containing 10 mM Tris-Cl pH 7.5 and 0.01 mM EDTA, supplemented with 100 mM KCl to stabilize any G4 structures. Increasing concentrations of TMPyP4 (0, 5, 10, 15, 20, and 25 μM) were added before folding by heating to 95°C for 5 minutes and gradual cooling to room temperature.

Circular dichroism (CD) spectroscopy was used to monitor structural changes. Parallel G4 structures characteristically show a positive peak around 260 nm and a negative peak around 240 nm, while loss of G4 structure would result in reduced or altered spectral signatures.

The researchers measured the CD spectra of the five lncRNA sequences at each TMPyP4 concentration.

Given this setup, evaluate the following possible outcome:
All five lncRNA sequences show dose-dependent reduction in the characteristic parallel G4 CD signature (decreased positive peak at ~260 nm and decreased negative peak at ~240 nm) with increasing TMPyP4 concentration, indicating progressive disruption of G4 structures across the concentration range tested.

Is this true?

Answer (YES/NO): NO